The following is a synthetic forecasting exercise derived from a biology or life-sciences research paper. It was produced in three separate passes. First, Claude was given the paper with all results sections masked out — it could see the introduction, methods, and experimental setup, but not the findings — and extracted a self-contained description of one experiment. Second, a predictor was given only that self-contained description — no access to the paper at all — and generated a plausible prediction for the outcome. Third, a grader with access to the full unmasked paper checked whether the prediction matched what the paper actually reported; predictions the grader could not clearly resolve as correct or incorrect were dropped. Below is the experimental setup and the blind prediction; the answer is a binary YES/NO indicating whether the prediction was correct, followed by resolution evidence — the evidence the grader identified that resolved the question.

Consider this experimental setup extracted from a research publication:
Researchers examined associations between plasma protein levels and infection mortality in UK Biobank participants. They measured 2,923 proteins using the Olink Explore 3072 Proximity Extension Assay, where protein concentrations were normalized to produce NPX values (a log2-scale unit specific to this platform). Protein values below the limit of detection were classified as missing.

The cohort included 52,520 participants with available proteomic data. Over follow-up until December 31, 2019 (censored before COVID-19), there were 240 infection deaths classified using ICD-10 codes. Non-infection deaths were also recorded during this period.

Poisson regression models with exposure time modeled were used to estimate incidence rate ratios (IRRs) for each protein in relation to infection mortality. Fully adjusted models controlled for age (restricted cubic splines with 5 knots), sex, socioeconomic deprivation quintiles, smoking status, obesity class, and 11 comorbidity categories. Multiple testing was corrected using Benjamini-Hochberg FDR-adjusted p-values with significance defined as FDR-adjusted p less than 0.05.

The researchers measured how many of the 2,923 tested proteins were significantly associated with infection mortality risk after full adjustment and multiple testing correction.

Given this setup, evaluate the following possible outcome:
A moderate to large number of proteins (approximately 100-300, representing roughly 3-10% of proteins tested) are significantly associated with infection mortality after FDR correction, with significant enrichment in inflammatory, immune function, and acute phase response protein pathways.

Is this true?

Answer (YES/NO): NO